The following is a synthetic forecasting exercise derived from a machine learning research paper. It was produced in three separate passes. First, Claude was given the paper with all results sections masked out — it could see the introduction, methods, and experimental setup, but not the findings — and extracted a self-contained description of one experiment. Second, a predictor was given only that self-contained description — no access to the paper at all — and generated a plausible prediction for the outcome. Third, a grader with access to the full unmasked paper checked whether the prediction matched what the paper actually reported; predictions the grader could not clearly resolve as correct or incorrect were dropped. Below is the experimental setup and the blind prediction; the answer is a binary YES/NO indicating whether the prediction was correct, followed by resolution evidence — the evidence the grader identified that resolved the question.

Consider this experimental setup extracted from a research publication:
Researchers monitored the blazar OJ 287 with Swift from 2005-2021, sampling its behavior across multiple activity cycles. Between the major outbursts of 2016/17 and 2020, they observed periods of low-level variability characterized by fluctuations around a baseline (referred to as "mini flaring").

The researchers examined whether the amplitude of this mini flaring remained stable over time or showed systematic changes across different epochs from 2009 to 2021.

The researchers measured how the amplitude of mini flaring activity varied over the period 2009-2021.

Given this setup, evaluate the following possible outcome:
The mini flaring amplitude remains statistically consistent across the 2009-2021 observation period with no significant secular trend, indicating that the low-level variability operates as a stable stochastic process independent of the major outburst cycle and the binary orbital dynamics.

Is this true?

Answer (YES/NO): YES